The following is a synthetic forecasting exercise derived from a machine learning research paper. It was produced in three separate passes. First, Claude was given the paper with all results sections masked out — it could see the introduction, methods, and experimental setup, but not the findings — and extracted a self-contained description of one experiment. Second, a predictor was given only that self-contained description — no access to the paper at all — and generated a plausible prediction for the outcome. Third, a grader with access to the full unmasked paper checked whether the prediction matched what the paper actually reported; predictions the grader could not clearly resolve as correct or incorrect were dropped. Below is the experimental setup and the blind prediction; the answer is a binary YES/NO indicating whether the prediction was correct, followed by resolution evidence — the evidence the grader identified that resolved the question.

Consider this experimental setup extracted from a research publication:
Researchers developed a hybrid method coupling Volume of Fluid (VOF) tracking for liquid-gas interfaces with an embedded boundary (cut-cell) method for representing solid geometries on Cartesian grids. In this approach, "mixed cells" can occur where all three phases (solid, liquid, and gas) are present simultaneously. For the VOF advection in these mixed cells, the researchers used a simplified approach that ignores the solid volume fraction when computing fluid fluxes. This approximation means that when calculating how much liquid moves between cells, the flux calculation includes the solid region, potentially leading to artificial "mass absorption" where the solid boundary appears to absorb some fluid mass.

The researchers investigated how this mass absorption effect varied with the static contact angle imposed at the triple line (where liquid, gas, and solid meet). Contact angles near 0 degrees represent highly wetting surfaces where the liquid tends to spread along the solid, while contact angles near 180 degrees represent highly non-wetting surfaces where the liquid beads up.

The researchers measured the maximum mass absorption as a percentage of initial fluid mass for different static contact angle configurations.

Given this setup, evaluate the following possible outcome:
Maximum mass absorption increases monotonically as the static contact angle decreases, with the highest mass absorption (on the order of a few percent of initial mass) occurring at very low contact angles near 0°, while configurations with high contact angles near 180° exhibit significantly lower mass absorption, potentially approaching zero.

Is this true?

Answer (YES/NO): NO